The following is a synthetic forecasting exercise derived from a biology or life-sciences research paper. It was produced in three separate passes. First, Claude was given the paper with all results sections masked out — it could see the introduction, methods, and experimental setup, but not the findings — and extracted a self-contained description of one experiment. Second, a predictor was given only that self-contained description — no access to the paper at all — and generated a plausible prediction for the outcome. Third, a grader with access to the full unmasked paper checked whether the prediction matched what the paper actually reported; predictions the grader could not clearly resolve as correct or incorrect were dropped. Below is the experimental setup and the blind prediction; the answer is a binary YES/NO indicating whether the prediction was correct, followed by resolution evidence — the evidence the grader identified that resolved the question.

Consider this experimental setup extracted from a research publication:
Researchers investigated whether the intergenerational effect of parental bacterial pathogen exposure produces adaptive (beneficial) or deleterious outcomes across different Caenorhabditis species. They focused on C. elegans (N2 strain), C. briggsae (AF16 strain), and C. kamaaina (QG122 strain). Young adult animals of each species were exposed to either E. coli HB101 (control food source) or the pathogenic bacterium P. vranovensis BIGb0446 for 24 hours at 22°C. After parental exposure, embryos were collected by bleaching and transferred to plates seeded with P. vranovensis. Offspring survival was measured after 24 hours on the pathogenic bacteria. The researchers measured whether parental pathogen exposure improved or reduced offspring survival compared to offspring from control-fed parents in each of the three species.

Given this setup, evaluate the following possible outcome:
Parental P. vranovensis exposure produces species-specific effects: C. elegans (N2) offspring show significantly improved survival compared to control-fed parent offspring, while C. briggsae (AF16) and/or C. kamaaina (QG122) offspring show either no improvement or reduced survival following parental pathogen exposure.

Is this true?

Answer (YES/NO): NO